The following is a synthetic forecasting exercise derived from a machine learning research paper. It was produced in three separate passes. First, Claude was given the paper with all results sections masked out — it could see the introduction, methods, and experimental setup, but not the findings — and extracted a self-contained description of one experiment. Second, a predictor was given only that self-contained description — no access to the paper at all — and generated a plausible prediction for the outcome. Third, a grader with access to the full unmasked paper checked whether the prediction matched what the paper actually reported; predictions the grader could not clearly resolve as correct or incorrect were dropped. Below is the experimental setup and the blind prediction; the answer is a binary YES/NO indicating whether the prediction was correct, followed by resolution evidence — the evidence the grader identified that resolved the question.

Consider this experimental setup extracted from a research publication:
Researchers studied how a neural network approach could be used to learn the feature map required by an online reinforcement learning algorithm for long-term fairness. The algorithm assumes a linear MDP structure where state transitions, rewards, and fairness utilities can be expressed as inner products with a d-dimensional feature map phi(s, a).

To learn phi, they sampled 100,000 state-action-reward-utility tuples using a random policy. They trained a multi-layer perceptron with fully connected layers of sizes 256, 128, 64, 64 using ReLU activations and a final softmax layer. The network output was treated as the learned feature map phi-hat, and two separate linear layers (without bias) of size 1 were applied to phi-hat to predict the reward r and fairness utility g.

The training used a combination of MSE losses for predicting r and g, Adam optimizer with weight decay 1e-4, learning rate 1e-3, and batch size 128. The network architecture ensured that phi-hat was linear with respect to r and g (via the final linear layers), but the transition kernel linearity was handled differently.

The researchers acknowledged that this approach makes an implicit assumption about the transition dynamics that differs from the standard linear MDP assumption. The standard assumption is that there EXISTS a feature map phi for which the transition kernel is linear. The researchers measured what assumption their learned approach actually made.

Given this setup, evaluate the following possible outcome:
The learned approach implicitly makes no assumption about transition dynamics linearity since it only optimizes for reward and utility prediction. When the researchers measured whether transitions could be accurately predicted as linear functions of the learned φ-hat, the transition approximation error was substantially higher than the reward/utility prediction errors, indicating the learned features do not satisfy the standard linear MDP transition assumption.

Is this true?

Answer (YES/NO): NO